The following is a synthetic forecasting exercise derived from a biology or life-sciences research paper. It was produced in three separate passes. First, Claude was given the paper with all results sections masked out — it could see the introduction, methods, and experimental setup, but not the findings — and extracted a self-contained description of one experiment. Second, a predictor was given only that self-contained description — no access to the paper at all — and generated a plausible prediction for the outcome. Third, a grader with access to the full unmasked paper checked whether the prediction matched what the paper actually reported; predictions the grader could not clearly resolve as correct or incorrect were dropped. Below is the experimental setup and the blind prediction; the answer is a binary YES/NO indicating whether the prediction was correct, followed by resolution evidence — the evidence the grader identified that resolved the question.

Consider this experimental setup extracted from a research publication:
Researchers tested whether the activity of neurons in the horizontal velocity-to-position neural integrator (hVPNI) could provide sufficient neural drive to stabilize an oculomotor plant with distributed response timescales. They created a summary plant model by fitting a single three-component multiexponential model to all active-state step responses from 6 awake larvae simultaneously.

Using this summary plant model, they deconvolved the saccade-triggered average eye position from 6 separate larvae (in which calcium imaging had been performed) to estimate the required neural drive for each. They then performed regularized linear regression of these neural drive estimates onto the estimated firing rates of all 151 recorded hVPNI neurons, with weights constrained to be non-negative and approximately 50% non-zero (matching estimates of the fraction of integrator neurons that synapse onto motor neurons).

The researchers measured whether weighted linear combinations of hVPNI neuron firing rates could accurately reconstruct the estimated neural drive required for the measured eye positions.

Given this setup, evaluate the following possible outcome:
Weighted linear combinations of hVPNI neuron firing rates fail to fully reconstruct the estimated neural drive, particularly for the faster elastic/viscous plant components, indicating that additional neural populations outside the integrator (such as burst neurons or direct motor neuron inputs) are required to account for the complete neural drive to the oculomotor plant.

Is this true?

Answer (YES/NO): NO